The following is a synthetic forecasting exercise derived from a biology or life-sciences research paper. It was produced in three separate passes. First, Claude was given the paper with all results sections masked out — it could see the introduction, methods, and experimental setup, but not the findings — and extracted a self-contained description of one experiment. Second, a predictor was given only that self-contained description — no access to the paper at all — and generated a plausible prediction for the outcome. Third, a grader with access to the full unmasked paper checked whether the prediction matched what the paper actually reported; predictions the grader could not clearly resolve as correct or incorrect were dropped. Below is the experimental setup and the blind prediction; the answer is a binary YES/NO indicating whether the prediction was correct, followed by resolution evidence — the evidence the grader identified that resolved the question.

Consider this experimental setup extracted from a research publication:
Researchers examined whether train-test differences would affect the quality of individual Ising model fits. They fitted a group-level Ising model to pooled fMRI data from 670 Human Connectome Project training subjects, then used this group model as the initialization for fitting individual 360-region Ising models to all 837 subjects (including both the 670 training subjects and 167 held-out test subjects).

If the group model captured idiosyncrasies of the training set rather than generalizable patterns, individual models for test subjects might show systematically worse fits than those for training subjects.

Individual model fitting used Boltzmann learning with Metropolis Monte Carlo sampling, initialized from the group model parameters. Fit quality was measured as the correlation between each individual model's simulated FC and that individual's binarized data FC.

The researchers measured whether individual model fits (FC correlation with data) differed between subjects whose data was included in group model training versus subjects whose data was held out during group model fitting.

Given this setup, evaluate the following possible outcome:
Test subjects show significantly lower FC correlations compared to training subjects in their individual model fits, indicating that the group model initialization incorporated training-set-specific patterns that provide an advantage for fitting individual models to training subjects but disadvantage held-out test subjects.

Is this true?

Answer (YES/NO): NO